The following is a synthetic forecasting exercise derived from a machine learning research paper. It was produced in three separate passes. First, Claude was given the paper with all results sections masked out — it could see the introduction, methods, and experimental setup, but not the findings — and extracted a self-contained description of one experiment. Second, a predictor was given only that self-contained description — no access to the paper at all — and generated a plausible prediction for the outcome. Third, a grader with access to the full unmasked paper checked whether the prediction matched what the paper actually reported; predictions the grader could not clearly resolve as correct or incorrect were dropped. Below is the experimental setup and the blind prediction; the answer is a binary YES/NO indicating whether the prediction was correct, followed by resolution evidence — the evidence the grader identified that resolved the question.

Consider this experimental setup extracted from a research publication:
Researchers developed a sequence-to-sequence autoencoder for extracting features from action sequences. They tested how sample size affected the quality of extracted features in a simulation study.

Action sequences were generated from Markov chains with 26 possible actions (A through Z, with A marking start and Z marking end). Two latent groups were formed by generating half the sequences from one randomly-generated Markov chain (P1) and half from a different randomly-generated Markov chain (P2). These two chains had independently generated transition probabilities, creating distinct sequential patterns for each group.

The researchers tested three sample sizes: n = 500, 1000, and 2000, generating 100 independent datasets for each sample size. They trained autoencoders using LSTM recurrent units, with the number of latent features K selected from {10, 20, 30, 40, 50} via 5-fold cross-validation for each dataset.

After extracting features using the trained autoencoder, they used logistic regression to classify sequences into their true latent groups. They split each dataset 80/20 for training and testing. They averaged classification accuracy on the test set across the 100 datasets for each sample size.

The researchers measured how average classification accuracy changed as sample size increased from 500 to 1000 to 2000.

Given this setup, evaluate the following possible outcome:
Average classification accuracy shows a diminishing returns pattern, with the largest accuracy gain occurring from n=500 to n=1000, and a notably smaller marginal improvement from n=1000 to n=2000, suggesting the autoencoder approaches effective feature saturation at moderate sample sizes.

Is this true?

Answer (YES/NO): NO